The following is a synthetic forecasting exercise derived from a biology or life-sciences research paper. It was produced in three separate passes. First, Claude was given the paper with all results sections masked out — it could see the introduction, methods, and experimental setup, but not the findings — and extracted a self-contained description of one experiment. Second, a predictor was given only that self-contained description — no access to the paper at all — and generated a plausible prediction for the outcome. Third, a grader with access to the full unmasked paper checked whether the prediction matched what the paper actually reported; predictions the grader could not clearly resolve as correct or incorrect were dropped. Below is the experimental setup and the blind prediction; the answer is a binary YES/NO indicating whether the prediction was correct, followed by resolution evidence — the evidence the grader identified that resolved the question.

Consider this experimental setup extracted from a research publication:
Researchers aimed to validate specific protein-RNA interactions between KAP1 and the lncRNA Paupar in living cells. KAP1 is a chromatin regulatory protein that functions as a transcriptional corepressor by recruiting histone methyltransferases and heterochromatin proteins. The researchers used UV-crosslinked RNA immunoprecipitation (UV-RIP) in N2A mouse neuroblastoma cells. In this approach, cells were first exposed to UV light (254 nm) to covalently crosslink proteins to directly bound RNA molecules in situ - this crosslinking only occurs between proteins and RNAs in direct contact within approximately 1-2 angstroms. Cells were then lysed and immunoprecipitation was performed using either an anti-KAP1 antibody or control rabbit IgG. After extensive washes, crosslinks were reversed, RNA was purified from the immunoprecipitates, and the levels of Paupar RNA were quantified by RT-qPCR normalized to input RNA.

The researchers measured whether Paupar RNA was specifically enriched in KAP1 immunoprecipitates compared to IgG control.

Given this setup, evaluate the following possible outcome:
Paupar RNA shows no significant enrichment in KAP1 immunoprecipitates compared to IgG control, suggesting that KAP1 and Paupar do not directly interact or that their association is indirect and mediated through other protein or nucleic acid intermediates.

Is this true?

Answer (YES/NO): NO